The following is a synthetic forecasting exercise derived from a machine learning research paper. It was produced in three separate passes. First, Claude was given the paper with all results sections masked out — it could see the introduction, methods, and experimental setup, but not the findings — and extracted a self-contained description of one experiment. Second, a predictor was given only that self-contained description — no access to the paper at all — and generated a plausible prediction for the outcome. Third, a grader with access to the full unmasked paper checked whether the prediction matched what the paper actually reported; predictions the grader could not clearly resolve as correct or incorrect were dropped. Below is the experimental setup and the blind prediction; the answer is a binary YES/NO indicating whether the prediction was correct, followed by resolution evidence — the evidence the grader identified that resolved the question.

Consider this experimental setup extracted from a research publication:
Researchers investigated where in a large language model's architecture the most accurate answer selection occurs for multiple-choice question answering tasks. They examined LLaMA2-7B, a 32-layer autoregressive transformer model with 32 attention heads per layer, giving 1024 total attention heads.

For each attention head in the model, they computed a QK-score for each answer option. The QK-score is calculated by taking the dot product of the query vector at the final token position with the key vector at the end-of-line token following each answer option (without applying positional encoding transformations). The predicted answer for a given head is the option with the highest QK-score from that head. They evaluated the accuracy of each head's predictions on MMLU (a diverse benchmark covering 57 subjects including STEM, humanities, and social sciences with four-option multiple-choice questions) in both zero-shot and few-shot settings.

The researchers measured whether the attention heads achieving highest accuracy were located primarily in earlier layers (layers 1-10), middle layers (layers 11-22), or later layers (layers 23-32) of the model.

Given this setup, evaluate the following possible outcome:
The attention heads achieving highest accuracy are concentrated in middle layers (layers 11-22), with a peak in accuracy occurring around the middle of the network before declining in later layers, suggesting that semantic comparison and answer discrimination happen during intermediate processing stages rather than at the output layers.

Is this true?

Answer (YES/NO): YES